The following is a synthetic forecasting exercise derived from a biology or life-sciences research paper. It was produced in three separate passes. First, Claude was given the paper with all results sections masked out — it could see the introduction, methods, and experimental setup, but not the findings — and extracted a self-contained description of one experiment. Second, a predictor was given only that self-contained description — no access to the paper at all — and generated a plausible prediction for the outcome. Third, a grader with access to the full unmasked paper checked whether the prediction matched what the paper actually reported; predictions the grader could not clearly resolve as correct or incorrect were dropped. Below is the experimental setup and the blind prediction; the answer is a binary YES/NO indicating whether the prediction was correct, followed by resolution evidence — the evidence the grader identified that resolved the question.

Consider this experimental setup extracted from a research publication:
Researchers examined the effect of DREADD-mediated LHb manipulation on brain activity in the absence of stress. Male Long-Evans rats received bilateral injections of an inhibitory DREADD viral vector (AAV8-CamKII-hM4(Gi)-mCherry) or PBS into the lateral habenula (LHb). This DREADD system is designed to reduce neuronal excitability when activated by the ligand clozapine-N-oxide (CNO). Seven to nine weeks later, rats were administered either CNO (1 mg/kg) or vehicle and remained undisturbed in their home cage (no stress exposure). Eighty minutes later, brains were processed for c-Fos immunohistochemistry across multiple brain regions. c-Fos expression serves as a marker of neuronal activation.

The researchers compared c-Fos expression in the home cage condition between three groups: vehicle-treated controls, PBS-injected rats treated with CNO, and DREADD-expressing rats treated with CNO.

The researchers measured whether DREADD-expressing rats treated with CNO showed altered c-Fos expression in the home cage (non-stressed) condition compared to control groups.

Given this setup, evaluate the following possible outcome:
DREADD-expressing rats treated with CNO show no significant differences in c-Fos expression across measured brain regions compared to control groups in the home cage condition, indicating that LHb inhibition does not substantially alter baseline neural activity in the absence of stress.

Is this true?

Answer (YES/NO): NO